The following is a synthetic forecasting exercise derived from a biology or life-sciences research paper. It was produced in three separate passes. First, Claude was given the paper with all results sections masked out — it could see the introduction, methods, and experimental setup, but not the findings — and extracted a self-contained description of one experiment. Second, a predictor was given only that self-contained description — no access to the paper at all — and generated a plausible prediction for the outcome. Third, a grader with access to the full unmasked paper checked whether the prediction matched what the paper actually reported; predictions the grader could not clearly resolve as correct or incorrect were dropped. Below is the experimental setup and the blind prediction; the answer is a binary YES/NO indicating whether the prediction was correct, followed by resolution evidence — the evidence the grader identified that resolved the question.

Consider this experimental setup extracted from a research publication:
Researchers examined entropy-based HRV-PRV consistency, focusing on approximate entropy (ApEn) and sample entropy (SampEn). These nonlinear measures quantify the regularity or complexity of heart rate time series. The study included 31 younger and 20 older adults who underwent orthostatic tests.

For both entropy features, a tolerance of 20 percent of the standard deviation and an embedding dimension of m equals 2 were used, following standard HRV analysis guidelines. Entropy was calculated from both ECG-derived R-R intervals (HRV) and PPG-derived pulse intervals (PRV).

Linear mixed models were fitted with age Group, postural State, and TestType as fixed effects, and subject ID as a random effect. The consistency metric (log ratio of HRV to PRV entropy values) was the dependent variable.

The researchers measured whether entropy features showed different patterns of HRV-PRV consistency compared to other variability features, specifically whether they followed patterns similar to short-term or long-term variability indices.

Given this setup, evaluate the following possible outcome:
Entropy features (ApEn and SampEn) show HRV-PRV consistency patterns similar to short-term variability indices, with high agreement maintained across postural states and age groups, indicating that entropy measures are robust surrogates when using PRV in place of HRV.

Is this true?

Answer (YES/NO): NO